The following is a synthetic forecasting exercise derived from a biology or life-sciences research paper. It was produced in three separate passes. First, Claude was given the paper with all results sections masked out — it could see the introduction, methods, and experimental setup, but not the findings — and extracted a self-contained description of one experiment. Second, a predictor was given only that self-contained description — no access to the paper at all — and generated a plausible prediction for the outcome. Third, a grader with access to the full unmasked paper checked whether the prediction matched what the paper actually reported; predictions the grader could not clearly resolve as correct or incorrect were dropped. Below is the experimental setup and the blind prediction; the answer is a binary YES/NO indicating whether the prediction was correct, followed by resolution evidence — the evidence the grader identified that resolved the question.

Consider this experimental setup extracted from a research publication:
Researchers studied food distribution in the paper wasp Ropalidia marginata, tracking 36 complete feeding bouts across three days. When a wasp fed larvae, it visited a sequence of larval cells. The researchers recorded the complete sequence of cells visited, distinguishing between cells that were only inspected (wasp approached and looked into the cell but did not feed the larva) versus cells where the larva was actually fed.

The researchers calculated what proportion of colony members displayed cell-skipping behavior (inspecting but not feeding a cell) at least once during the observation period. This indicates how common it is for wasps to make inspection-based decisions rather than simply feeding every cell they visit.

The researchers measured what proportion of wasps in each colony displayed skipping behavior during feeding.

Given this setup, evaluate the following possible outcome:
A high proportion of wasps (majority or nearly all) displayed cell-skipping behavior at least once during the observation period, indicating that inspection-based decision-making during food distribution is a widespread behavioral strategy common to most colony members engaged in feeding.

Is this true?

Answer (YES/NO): NO